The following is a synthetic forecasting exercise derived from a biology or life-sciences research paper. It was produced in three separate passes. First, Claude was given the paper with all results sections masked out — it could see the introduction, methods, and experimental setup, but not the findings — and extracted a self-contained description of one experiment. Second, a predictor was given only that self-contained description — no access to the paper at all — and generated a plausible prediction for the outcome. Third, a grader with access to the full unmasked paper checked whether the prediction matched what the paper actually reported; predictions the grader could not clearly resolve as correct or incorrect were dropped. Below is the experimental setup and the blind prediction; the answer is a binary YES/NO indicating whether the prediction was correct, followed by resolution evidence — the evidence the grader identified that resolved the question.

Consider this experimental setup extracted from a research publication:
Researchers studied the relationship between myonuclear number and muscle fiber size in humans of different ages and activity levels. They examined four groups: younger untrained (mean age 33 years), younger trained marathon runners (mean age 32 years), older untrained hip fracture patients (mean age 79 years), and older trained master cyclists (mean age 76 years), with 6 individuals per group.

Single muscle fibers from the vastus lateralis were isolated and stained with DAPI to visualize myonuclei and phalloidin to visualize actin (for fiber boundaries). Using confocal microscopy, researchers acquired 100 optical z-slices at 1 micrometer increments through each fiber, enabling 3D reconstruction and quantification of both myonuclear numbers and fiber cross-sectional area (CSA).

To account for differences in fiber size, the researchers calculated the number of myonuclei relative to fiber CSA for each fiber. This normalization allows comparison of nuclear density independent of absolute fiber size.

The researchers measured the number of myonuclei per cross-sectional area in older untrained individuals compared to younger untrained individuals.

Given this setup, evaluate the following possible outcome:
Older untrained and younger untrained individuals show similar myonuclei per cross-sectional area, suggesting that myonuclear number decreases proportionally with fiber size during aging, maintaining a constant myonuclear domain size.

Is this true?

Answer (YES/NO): NO